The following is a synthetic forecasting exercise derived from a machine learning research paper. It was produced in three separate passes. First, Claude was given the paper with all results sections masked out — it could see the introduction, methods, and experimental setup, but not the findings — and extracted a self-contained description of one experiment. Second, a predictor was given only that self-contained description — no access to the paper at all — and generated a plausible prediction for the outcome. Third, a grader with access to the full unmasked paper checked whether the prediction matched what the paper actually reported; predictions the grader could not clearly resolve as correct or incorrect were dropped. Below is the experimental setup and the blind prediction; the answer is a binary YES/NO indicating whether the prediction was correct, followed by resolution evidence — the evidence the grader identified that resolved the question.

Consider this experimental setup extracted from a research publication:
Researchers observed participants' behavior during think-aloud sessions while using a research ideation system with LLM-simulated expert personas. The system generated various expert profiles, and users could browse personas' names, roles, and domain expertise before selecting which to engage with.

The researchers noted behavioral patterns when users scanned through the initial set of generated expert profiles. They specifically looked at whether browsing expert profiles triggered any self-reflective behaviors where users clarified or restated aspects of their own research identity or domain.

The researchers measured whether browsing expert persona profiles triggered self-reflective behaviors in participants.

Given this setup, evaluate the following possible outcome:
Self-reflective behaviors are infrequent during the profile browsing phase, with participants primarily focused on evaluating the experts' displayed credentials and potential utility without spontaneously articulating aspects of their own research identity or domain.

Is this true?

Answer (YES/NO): NO